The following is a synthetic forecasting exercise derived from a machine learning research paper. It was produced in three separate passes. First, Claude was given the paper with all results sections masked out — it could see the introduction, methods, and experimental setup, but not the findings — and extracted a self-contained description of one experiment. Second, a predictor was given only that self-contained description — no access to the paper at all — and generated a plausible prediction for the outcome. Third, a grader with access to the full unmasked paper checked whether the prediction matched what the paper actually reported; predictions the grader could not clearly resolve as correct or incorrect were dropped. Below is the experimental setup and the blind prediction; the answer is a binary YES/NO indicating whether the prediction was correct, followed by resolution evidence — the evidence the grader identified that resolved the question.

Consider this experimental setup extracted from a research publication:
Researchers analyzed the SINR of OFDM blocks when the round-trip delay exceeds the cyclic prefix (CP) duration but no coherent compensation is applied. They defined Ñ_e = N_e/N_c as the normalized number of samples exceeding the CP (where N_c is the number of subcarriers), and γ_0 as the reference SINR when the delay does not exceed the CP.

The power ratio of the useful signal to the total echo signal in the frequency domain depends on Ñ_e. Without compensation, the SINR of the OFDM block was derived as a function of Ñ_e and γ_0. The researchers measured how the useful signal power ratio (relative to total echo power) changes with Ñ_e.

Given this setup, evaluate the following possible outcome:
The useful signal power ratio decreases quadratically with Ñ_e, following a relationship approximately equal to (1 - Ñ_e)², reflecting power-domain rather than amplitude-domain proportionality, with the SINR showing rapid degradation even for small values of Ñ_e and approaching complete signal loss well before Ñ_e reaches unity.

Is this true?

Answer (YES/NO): YES